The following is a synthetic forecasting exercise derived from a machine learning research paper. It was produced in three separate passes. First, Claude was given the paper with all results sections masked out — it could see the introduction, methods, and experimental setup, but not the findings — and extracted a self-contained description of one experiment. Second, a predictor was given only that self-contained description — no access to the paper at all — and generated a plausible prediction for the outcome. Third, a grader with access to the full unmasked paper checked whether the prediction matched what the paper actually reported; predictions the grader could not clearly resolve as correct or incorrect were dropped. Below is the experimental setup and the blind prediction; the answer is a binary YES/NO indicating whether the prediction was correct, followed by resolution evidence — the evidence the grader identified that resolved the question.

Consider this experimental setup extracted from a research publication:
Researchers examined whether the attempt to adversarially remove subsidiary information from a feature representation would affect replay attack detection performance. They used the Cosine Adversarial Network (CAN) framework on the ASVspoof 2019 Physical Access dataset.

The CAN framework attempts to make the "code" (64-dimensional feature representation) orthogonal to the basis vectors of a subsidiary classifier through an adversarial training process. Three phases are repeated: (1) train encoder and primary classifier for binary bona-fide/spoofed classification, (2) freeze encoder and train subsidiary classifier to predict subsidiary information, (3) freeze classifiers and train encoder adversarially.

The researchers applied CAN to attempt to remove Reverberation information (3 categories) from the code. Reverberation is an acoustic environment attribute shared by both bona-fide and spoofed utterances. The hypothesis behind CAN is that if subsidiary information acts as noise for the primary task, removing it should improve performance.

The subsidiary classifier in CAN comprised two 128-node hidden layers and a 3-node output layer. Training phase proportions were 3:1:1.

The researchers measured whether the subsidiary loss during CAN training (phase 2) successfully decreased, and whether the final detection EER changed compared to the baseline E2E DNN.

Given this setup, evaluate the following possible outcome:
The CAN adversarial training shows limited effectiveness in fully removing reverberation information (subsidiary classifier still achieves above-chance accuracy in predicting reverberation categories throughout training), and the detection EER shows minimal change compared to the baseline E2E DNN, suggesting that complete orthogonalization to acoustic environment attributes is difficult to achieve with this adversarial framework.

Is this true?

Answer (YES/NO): NO